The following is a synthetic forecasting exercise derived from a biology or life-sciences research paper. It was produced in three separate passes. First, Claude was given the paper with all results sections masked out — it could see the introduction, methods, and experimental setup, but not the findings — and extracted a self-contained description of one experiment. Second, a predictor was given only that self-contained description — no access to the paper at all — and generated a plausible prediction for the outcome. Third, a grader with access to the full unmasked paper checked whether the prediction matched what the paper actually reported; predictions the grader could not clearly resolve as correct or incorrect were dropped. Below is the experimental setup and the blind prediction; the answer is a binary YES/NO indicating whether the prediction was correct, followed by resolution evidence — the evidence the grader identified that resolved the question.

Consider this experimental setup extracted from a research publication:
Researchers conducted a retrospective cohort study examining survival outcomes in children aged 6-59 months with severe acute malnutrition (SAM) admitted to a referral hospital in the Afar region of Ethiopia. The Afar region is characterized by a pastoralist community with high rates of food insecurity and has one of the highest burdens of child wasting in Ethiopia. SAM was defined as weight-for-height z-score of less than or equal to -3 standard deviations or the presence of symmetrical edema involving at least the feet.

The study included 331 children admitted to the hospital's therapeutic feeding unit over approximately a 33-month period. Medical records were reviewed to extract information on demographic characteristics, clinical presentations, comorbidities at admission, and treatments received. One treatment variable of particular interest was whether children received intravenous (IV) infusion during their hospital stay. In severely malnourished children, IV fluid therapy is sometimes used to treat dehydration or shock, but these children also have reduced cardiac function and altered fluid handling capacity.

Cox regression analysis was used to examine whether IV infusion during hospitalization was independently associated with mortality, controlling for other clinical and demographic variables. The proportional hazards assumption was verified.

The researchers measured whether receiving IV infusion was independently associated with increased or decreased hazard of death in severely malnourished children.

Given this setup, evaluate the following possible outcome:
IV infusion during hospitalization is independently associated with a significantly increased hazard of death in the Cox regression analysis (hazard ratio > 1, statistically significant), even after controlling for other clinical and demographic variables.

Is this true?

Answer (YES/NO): YES